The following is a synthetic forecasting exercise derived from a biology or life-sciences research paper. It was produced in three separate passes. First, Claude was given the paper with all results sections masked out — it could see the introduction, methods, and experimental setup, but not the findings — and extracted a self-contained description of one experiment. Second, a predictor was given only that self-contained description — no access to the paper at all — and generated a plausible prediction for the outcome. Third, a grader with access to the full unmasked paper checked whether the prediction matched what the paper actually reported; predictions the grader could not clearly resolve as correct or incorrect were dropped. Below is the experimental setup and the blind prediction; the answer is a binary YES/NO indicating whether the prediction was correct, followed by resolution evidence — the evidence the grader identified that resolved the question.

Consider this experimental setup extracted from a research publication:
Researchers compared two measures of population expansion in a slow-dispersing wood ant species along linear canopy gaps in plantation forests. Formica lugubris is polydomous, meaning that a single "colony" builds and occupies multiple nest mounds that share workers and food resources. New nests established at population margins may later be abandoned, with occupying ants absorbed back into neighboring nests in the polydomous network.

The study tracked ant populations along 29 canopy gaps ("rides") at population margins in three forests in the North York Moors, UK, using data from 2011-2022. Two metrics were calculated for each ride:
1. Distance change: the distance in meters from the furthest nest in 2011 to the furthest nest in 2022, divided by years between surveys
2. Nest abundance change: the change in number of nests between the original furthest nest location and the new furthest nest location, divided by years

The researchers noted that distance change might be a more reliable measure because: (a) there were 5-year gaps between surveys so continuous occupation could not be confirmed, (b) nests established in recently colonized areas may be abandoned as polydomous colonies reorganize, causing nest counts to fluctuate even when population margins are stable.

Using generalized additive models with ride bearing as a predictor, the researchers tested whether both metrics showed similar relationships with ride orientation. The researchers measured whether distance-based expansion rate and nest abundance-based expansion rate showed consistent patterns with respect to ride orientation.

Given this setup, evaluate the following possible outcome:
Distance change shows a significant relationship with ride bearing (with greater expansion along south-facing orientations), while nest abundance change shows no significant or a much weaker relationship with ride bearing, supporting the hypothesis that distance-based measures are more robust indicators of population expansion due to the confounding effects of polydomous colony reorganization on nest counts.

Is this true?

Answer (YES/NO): NO